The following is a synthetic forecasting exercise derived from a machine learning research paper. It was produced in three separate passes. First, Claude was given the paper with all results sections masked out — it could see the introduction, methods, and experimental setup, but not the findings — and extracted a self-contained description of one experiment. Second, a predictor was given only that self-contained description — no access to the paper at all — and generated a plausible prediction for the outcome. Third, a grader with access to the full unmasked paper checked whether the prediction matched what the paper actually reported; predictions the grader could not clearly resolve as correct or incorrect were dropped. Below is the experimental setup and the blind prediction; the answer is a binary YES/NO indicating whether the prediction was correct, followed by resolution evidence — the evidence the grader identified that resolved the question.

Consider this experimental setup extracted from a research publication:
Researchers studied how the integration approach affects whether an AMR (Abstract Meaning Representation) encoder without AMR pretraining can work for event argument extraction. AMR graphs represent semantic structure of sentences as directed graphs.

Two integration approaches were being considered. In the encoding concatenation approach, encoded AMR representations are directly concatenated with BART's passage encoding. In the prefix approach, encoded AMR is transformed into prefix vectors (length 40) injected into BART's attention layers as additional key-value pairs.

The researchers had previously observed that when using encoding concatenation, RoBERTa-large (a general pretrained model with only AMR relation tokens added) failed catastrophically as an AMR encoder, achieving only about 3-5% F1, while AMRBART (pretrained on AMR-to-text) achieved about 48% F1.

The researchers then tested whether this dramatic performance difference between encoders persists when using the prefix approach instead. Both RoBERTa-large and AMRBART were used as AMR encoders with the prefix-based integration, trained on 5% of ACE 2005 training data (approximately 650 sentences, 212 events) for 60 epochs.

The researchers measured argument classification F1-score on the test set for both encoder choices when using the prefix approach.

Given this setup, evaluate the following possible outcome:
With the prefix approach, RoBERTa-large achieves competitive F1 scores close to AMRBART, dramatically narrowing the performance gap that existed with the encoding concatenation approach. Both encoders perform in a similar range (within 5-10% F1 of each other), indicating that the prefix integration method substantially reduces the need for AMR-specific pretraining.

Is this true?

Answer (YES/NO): YES